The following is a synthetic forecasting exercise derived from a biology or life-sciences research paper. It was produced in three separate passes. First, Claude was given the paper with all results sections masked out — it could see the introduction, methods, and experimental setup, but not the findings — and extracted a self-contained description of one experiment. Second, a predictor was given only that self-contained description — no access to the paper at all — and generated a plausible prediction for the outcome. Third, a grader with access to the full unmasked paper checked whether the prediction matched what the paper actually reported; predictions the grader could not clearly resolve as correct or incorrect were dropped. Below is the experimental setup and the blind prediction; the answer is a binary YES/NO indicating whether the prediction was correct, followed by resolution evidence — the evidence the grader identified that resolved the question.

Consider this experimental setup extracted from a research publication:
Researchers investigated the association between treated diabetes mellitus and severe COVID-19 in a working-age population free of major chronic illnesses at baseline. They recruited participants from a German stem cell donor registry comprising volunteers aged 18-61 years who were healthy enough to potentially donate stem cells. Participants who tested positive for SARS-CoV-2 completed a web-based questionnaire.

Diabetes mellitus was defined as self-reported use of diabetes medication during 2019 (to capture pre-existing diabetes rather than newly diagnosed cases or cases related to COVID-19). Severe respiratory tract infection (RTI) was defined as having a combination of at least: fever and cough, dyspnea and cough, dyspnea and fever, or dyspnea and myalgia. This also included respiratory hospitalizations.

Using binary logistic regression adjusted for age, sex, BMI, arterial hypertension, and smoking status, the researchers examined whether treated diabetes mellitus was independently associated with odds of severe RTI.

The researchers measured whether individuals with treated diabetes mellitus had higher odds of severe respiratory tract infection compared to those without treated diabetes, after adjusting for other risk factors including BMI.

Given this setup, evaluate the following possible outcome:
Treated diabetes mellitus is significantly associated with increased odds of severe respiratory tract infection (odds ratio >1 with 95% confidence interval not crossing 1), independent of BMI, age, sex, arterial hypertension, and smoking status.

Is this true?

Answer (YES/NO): NO